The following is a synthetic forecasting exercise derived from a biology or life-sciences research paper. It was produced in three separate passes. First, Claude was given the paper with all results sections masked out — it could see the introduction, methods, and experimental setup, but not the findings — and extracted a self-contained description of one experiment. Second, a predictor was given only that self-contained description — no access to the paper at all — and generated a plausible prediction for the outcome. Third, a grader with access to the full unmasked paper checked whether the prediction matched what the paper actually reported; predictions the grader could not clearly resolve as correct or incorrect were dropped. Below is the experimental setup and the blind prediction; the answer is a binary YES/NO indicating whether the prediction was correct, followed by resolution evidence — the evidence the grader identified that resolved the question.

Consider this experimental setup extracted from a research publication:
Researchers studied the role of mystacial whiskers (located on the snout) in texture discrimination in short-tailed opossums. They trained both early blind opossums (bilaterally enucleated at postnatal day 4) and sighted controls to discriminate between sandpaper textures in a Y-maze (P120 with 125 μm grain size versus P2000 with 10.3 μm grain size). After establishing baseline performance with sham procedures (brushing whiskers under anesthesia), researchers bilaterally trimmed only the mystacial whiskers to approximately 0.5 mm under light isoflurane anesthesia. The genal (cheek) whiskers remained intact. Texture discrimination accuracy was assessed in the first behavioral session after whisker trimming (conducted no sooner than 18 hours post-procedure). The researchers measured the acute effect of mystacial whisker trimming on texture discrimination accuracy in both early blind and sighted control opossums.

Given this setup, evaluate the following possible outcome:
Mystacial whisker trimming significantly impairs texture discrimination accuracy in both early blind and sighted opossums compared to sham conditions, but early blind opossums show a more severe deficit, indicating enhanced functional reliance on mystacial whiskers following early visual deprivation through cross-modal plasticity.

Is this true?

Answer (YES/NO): NO